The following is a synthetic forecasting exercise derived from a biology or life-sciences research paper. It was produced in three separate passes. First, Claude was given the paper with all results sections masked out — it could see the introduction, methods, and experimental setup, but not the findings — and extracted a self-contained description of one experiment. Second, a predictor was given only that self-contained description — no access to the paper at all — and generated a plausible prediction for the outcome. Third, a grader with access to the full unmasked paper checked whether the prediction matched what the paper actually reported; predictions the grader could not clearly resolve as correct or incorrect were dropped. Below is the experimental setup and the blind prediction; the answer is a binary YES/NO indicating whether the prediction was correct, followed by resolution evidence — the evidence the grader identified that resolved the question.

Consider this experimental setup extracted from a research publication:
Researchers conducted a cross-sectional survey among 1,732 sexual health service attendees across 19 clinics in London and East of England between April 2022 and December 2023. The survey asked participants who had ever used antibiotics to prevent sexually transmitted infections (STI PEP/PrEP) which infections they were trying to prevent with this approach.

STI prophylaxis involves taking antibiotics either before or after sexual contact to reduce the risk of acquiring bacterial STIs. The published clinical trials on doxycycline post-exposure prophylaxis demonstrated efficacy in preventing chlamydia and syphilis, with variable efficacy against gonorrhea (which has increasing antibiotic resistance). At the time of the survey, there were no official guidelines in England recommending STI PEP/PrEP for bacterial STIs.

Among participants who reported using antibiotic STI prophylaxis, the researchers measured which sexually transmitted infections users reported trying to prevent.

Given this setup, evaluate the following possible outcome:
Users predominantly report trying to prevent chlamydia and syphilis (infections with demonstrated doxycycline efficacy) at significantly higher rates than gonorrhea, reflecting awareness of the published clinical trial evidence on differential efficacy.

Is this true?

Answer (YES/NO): NO